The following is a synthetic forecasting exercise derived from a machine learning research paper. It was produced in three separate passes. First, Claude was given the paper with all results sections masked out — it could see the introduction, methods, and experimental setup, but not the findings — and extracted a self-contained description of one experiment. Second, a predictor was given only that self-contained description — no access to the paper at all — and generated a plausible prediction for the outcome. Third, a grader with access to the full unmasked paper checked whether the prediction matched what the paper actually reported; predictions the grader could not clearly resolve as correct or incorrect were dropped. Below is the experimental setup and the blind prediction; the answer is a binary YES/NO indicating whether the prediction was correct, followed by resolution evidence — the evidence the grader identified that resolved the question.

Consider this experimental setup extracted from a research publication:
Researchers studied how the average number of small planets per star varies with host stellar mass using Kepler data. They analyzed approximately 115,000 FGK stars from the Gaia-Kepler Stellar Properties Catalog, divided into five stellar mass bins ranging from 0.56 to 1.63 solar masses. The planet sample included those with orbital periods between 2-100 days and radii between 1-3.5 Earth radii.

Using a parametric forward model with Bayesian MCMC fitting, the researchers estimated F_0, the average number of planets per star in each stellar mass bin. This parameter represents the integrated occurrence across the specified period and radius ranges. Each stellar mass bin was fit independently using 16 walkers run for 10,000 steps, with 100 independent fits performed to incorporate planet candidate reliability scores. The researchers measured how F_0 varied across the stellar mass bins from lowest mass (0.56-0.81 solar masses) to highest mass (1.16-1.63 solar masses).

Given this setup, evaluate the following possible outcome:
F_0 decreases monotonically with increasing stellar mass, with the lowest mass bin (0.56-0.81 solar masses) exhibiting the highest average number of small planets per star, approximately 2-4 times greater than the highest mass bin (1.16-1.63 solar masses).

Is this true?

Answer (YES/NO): NO